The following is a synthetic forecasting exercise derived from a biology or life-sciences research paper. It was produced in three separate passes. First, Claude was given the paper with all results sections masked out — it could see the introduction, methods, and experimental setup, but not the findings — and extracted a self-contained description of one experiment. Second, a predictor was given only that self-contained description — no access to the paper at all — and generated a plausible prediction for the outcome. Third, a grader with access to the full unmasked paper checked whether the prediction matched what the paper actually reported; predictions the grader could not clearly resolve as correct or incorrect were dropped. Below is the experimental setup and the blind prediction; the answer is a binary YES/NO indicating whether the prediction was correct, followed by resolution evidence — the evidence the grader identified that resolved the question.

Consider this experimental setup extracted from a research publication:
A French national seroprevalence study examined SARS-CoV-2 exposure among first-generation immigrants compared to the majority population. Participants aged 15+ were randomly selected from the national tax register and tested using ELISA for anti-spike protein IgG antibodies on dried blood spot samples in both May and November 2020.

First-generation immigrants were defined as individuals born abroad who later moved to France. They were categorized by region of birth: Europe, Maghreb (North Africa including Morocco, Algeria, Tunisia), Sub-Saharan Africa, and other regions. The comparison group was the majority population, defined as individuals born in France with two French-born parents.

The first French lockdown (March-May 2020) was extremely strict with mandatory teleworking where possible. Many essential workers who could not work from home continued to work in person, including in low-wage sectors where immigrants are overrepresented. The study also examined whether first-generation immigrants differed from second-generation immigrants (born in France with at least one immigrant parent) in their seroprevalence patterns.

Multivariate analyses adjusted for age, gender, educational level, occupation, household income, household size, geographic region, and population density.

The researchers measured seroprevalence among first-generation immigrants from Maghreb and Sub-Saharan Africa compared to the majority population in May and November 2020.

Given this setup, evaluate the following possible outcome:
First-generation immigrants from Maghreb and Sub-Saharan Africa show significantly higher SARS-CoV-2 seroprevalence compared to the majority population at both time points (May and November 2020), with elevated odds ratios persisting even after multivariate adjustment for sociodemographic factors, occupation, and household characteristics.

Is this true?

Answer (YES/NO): NO